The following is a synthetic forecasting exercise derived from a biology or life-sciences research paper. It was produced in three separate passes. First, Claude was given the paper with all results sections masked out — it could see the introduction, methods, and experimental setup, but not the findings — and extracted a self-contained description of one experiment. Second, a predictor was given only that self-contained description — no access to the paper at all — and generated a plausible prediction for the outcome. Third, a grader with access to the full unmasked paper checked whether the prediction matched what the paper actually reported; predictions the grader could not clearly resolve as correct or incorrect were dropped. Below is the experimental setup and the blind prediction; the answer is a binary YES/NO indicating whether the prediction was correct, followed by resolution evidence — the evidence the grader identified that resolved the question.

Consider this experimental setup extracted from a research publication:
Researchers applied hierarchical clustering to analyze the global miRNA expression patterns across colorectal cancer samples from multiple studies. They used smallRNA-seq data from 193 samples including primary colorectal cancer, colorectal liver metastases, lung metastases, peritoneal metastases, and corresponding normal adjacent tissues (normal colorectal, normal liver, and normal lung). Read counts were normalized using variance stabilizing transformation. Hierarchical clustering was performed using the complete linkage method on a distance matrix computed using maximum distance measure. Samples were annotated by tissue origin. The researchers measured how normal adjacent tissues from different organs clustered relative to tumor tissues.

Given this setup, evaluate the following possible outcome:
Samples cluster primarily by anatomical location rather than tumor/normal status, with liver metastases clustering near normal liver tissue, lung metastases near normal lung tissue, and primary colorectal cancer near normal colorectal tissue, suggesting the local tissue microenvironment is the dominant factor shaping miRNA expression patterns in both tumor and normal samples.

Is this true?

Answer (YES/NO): NO